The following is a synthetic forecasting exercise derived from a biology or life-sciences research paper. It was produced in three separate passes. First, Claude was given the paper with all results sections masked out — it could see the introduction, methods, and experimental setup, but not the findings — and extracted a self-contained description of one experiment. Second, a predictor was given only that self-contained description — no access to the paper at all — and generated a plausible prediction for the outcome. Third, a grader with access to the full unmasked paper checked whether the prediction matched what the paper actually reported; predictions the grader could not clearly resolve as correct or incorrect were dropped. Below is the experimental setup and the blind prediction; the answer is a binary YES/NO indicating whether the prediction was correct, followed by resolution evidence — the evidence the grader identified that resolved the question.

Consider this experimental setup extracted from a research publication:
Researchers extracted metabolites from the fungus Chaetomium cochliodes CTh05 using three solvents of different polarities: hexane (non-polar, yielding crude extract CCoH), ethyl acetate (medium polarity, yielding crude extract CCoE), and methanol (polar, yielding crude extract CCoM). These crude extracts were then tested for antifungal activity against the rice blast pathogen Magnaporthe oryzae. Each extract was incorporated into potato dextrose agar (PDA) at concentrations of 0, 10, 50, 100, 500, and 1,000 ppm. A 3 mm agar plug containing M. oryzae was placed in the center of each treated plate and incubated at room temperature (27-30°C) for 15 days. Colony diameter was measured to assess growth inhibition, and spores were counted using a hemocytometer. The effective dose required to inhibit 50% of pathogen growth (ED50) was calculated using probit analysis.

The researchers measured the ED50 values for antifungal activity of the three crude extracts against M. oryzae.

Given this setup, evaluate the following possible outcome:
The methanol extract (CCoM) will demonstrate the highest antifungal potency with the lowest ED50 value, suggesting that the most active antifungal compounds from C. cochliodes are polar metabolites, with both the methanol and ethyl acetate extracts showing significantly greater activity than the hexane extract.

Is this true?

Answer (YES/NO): NO